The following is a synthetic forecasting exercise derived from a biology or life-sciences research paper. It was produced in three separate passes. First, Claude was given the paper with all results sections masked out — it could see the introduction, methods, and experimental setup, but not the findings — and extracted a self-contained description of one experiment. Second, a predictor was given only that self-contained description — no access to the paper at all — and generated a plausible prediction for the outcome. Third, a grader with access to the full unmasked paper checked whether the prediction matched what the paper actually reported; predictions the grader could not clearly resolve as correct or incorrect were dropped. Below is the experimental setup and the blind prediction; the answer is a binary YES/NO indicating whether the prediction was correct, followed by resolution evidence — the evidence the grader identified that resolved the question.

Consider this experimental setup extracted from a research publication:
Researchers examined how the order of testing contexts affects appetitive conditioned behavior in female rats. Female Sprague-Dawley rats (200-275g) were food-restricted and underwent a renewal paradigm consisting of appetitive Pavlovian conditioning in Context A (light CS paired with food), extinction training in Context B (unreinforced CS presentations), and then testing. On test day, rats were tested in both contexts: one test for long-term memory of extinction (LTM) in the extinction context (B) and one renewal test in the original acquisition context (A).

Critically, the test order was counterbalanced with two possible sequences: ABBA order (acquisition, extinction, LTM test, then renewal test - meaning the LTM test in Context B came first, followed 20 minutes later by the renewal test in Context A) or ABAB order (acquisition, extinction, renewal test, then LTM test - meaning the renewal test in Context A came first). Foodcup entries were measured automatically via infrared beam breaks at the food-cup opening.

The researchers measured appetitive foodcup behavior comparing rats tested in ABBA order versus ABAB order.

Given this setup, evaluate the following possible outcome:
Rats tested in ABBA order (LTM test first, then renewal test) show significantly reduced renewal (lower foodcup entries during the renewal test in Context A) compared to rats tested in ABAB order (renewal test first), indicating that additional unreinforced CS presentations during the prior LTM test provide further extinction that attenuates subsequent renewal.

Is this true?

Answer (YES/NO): NO